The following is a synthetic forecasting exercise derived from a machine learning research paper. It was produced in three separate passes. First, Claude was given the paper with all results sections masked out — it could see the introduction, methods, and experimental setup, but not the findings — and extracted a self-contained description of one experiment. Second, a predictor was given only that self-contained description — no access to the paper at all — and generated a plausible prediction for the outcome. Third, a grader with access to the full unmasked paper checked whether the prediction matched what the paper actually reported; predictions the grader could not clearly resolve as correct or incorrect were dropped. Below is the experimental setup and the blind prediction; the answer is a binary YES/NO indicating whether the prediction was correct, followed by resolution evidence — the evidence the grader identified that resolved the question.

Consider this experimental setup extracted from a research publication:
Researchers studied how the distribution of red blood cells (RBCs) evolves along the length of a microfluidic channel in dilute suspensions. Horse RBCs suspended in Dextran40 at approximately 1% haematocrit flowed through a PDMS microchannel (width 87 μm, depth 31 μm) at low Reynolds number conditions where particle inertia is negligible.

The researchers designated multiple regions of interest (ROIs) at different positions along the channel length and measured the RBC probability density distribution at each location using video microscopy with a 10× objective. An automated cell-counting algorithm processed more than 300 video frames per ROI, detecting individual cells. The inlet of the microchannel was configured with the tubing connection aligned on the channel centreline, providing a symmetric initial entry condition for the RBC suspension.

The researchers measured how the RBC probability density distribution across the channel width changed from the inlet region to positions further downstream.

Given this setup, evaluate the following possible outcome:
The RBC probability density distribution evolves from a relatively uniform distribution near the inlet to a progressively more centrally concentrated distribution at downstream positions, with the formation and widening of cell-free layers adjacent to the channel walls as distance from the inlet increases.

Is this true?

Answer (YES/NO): NO